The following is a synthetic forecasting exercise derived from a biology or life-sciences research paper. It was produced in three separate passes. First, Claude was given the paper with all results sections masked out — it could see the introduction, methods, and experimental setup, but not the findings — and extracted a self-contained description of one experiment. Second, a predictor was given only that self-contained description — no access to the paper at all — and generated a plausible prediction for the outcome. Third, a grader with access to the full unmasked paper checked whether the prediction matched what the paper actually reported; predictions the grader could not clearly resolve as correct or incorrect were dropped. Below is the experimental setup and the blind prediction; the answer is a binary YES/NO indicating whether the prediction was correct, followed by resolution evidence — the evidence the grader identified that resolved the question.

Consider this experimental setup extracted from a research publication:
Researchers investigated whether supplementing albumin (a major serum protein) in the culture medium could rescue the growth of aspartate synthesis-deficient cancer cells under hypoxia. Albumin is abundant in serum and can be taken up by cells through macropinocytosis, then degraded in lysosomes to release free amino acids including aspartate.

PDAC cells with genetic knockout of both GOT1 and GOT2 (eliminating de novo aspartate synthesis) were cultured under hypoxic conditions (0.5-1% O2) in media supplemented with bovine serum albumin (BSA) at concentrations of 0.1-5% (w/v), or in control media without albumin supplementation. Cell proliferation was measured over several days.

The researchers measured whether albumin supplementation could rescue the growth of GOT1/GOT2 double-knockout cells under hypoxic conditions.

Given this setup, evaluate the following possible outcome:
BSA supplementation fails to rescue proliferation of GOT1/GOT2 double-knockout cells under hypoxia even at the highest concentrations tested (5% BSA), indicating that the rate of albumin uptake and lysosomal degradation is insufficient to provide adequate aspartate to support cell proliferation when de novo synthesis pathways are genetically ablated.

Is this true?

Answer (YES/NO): NO